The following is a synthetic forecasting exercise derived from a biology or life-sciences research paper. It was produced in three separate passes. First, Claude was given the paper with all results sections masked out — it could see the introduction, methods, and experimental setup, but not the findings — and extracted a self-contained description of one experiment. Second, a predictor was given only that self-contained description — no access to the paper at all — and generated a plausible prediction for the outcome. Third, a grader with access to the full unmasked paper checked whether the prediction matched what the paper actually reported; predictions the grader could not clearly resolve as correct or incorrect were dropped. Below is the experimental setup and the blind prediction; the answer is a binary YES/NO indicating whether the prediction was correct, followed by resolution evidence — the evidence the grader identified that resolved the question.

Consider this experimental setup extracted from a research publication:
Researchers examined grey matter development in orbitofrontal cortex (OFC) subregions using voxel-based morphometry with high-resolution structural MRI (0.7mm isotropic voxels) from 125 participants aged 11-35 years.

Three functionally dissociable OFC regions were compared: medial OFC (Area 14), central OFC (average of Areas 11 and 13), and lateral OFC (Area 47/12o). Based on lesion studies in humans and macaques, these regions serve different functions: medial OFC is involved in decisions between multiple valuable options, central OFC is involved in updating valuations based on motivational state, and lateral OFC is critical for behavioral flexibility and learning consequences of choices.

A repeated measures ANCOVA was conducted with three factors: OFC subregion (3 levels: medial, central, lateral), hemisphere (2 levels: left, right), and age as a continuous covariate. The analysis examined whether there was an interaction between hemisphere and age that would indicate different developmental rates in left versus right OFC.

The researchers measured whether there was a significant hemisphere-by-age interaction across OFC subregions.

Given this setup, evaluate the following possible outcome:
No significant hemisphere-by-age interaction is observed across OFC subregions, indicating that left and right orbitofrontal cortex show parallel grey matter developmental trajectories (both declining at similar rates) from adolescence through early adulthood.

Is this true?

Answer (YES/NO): NO